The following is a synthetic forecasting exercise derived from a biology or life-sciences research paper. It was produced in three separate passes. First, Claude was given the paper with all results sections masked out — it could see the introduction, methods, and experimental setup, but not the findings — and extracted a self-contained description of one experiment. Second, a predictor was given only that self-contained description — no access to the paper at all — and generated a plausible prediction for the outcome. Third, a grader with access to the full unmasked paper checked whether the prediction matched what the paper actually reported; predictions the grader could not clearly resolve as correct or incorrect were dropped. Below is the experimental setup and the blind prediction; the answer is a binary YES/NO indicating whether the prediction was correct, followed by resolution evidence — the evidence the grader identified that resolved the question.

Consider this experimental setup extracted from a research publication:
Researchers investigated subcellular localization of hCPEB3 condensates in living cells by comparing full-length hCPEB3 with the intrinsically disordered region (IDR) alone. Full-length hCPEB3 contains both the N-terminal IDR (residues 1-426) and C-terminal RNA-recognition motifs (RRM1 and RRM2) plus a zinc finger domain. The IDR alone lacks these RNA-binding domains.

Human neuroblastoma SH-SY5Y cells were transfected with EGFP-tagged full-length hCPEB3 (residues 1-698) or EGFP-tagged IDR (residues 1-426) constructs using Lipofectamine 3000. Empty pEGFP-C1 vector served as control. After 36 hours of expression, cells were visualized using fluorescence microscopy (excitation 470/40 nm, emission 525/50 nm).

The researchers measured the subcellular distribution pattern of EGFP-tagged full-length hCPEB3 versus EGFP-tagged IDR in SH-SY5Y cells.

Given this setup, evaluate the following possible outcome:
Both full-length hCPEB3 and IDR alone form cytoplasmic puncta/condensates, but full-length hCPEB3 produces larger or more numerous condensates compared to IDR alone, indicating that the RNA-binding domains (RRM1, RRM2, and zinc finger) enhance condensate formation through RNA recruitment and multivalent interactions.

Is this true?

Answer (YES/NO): NO